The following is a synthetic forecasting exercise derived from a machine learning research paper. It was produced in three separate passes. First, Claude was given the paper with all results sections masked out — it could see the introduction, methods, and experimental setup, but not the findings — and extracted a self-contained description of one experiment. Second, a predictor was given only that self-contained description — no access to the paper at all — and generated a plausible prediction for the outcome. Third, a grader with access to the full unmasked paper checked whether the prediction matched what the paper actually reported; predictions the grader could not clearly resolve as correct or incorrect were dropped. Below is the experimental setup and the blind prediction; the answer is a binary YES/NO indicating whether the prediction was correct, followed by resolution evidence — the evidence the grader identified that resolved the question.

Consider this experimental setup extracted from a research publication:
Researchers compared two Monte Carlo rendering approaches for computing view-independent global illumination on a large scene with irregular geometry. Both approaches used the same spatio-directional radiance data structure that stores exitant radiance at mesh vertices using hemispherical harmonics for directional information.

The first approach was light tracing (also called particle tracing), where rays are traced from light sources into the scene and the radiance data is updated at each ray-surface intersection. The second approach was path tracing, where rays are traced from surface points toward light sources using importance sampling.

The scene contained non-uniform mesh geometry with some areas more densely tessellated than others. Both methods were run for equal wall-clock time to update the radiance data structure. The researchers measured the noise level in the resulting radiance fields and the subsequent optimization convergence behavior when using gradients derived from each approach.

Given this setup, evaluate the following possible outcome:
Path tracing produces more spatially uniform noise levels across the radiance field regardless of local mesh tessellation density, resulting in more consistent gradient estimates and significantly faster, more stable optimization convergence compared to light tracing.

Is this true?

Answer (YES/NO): NO